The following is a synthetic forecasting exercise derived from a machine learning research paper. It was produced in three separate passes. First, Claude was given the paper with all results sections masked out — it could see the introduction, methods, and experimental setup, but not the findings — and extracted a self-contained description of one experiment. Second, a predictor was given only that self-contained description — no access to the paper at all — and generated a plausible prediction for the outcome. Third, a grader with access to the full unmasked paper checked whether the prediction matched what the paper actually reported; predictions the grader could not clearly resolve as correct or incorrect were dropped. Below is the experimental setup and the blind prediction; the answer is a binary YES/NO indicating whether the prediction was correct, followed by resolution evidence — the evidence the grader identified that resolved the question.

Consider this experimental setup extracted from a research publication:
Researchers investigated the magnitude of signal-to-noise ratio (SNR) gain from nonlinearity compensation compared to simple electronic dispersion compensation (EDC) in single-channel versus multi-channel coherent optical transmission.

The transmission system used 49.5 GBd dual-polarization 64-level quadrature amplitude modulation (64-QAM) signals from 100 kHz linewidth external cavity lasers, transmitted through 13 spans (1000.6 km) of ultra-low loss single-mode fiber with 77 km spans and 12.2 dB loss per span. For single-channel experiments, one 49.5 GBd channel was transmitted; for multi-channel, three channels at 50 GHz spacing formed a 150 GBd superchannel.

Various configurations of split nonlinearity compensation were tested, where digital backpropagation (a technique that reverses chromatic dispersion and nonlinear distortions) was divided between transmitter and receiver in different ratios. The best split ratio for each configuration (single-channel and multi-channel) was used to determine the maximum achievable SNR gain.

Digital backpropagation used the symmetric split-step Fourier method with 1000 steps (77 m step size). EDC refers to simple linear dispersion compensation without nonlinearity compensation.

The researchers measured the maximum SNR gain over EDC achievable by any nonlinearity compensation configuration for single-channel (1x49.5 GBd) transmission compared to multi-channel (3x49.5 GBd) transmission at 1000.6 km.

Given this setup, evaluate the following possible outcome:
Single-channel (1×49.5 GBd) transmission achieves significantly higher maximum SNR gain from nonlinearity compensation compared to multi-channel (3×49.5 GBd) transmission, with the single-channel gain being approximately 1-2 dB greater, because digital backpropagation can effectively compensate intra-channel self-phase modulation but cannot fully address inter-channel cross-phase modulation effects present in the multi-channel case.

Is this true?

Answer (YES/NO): NO